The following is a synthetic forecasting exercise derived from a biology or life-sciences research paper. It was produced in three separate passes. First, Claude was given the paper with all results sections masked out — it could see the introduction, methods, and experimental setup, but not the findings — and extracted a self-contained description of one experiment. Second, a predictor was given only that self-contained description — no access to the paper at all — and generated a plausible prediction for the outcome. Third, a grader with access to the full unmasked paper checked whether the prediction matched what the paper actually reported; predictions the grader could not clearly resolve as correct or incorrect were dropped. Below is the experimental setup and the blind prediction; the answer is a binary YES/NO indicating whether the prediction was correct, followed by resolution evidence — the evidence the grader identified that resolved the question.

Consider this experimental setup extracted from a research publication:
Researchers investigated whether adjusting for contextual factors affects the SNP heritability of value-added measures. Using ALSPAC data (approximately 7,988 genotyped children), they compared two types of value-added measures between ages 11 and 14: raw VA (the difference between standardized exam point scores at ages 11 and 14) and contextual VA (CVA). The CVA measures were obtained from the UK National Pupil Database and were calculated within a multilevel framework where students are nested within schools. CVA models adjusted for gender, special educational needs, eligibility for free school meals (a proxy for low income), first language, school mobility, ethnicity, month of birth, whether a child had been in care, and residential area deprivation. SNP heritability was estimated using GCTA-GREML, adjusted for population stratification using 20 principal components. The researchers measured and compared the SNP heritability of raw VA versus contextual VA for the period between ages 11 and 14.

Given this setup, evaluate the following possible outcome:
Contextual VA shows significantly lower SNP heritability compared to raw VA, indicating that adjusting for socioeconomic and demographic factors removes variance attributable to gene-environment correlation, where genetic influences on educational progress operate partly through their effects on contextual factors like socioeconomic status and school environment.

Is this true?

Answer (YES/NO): NO